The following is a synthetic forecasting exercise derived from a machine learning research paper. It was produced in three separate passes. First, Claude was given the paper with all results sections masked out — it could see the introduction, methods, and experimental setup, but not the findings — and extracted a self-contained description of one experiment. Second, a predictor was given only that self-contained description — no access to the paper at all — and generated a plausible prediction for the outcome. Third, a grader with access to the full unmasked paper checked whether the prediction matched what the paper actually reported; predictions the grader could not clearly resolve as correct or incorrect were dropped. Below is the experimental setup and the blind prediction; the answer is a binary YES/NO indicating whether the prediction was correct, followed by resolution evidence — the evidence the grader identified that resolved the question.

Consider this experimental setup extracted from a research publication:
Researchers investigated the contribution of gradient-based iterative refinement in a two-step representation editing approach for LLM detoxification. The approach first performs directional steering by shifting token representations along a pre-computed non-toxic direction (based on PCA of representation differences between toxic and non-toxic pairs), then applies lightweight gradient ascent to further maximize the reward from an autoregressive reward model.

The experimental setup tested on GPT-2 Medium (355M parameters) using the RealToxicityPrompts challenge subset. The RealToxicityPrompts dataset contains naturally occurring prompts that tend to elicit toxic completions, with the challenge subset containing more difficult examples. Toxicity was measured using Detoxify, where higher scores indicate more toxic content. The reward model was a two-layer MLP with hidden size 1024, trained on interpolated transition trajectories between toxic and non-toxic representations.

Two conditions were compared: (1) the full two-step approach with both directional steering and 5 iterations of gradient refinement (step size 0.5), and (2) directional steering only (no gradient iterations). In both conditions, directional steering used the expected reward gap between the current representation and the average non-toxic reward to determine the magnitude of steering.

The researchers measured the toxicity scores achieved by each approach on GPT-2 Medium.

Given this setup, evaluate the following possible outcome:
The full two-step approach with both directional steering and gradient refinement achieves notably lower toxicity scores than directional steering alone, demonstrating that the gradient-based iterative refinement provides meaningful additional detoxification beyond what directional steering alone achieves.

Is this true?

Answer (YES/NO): NO